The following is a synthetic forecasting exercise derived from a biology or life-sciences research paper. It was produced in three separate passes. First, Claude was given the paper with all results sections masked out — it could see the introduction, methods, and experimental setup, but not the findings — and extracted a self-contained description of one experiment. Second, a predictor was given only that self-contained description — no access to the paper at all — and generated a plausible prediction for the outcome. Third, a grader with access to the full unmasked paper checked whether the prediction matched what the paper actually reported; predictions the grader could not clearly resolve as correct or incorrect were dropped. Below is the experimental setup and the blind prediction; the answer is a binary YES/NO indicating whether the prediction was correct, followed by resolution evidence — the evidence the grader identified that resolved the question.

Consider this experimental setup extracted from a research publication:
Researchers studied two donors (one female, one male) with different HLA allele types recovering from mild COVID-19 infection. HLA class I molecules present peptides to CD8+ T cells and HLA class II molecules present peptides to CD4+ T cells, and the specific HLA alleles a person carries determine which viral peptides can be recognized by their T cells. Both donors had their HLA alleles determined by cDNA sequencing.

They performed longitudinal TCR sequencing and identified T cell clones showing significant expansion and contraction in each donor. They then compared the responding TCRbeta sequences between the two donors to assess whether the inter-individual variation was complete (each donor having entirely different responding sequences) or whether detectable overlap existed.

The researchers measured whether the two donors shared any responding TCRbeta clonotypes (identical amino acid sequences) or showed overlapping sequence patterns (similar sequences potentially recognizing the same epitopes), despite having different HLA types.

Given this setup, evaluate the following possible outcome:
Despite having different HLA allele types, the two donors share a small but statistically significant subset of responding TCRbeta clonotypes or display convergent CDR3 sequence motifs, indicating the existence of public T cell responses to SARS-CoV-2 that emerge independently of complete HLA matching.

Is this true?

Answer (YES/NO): NO